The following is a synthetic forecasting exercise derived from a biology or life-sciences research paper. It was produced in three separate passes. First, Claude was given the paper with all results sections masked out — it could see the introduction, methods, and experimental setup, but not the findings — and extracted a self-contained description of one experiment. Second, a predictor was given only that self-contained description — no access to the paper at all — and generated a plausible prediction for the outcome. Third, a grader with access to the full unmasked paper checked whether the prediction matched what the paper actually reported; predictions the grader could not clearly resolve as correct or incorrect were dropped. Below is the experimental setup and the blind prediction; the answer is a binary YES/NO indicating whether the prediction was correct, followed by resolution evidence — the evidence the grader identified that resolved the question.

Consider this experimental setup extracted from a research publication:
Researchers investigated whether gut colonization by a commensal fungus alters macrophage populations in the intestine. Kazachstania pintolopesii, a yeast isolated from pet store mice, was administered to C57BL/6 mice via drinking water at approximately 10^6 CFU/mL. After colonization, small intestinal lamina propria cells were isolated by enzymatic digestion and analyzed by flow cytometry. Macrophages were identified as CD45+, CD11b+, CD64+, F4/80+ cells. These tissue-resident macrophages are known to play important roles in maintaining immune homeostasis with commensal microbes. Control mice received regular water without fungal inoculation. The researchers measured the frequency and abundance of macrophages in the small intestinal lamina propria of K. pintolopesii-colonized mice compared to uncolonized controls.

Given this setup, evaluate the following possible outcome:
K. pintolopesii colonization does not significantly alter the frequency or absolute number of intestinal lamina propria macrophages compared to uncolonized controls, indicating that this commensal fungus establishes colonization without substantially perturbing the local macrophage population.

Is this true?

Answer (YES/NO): NO